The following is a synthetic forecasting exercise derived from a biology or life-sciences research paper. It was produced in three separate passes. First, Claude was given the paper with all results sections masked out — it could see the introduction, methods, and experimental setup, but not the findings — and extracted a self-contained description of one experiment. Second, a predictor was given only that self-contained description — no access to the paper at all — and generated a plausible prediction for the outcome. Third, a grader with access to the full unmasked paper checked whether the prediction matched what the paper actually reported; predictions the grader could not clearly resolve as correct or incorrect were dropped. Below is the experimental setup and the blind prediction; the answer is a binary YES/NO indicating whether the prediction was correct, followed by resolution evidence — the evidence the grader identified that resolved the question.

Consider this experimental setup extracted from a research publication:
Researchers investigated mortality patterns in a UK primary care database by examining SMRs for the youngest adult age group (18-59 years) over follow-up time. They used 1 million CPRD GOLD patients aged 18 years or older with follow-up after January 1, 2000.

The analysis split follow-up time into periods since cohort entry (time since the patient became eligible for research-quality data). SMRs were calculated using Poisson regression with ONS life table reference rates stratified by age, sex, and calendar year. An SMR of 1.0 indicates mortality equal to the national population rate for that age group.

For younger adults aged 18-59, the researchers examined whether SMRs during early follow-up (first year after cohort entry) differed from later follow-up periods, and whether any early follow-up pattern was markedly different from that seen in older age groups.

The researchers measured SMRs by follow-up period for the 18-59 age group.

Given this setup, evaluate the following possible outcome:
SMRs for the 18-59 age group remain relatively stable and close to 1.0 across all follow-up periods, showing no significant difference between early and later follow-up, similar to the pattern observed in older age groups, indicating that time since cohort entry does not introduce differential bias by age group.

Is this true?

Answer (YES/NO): NO